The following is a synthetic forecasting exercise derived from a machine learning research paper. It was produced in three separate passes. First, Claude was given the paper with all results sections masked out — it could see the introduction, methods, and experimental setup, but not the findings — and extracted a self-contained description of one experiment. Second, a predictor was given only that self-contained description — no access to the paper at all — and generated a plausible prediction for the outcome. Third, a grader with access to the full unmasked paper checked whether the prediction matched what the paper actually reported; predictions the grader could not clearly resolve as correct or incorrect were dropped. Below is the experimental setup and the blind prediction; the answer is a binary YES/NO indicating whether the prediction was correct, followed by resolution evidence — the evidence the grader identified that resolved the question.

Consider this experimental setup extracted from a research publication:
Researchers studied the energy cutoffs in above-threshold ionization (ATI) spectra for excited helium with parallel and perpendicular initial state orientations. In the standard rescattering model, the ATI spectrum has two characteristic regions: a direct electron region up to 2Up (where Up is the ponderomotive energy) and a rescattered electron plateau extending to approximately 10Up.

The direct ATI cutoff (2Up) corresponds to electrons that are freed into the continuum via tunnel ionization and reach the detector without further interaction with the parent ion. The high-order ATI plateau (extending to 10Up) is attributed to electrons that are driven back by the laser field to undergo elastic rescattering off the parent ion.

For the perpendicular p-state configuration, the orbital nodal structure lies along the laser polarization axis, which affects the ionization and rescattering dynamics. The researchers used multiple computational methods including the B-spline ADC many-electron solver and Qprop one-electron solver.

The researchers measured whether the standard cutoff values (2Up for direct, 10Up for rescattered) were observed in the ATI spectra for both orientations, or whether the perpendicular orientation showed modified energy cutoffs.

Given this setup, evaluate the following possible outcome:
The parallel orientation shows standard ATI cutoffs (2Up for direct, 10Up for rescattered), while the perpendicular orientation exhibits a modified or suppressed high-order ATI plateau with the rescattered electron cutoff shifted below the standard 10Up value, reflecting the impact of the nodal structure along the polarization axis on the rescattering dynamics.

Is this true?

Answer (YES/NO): NO